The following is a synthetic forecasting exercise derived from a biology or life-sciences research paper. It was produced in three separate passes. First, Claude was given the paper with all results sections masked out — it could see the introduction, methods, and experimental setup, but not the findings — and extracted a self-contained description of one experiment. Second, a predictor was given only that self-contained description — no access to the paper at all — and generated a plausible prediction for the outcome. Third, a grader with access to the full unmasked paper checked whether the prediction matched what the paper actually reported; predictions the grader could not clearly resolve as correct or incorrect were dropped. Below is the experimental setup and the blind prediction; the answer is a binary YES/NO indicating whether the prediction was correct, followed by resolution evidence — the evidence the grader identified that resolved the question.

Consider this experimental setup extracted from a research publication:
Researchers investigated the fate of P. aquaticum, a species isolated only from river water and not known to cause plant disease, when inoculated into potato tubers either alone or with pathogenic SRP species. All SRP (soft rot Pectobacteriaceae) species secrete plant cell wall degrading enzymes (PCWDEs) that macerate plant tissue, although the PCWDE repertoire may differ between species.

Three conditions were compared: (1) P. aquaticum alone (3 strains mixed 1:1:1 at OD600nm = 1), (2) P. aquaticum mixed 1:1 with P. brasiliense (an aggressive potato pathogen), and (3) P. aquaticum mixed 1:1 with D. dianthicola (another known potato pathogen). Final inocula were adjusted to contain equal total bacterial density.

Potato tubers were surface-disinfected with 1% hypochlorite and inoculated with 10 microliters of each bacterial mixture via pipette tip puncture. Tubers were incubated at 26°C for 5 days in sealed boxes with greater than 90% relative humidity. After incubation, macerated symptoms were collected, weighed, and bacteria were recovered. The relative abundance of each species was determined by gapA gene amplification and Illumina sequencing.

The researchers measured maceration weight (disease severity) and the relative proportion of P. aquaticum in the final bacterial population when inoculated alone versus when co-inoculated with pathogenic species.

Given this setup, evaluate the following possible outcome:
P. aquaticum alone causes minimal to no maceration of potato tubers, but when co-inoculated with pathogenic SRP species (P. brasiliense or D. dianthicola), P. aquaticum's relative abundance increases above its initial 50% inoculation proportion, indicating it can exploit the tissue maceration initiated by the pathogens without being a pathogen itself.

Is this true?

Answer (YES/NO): NO